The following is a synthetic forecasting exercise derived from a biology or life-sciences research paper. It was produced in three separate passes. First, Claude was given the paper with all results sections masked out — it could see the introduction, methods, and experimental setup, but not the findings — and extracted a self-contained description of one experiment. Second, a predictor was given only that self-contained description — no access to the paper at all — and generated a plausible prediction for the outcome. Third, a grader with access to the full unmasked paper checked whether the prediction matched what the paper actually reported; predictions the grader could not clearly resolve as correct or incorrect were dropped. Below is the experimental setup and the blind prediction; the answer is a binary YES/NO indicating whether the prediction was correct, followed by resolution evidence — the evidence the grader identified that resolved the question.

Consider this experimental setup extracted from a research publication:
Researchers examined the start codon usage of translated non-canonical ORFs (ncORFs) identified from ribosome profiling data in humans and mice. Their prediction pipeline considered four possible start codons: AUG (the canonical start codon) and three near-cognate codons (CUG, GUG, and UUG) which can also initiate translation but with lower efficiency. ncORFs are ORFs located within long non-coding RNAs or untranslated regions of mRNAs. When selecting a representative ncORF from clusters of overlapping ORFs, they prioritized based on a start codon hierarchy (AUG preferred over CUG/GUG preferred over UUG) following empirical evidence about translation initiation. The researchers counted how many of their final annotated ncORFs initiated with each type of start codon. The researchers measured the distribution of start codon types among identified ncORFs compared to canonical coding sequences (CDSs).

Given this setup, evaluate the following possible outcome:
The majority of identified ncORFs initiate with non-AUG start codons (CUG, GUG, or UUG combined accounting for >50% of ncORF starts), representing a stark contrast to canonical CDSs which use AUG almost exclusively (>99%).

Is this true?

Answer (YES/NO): NO